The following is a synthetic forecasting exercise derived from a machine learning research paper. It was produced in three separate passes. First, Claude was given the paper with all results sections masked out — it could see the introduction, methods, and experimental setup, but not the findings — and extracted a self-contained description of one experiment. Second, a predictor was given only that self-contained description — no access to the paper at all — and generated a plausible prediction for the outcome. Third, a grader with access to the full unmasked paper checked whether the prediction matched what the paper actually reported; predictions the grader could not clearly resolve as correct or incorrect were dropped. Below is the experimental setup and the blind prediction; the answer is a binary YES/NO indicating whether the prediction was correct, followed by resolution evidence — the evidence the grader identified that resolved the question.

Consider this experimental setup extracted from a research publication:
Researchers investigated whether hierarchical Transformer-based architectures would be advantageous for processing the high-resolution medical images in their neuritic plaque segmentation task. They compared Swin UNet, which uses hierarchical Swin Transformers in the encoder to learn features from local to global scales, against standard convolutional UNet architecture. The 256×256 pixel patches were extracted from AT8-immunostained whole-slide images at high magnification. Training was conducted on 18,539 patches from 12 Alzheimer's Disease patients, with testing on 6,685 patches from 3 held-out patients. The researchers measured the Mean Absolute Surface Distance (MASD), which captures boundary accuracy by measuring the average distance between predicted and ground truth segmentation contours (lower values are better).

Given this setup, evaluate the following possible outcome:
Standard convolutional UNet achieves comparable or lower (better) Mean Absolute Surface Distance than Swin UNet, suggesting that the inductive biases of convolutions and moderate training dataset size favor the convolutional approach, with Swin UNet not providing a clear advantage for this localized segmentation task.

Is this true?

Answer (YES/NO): YES